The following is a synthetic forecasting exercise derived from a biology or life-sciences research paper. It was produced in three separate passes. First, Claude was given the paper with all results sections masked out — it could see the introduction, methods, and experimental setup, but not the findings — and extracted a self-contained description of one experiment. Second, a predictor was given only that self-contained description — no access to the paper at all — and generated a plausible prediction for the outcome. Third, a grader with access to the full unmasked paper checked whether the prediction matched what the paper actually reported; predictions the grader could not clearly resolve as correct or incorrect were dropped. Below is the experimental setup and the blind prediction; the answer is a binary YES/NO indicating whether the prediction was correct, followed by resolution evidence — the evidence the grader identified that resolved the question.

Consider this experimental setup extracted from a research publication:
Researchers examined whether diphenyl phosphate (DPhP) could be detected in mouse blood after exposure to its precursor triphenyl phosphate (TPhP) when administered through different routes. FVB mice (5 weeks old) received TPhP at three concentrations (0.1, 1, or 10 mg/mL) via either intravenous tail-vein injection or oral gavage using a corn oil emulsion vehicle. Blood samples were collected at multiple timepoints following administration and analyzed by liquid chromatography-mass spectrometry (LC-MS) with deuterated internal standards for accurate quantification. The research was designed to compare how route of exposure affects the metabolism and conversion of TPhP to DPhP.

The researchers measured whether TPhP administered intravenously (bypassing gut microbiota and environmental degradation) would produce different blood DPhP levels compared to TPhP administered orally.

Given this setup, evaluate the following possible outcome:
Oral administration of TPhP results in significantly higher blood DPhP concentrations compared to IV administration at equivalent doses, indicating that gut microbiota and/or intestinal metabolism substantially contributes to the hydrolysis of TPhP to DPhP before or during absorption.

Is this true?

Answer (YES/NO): NO